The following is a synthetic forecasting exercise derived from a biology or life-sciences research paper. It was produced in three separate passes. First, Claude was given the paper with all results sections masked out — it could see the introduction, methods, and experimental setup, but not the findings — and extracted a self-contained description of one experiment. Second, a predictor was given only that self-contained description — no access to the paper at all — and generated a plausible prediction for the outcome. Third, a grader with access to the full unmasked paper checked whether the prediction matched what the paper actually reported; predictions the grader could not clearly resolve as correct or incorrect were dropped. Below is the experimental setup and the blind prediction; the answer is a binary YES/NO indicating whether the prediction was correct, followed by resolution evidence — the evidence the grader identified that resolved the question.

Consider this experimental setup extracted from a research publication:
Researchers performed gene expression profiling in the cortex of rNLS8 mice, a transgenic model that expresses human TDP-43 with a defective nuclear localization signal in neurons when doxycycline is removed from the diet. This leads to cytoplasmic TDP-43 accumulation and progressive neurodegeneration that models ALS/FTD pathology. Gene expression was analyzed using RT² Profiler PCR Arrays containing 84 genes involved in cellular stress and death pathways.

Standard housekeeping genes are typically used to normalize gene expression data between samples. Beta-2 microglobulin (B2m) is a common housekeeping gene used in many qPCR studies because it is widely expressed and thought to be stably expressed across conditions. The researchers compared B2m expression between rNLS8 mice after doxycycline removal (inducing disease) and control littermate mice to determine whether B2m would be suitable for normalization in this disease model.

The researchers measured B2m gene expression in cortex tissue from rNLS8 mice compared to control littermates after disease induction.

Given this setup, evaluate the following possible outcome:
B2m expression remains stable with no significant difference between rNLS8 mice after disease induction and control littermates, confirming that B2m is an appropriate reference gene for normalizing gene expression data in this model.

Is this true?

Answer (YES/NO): NO